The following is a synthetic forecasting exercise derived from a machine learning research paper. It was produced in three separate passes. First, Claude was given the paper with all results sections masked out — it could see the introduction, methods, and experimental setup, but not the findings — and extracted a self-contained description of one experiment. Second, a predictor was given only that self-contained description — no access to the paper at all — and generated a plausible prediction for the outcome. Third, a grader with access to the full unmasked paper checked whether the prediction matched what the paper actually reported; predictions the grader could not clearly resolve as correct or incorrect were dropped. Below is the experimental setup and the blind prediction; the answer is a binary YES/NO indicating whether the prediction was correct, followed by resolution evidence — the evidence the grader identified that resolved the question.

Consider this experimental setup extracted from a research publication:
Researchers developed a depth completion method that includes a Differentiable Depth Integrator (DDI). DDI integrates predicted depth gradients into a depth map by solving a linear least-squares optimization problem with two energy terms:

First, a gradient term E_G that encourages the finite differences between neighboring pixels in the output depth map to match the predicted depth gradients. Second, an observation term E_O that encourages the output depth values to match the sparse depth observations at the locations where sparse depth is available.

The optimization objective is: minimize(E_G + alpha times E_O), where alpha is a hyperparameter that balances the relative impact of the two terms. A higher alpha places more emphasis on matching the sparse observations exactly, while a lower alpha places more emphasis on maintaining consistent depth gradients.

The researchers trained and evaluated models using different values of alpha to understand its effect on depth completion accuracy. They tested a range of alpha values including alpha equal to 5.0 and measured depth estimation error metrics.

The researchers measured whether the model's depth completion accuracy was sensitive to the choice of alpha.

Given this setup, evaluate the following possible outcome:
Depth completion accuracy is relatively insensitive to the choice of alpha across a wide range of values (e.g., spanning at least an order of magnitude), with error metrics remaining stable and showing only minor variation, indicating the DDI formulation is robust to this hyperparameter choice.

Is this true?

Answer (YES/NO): YES